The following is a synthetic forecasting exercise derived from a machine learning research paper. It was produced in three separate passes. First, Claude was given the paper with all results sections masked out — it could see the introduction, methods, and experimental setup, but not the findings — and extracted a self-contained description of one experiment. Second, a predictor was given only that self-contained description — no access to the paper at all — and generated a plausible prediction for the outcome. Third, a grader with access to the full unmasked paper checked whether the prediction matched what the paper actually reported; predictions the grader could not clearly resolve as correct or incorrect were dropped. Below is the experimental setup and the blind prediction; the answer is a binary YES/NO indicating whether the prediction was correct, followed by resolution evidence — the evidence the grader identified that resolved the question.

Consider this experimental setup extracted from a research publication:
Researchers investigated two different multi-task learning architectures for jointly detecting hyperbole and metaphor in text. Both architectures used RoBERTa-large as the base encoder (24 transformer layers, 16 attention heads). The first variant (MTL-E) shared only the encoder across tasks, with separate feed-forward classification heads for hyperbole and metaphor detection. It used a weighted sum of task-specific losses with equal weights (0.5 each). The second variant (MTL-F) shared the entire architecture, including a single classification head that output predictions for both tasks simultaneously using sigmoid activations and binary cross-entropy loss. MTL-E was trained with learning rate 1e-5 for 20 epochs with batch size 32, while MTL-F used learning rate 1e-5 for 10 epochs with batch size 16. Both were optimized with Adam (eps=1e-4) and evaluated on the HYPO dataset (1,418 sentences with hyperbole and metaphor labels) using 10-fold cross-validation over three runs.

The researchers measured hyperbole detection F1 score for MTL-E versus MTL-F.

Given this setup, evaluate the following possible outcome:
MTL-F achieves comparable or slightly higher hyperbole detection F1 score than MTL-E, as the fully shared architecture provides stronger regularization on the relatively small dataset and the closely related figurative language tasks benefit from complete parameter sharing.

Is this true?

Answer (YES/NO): YES